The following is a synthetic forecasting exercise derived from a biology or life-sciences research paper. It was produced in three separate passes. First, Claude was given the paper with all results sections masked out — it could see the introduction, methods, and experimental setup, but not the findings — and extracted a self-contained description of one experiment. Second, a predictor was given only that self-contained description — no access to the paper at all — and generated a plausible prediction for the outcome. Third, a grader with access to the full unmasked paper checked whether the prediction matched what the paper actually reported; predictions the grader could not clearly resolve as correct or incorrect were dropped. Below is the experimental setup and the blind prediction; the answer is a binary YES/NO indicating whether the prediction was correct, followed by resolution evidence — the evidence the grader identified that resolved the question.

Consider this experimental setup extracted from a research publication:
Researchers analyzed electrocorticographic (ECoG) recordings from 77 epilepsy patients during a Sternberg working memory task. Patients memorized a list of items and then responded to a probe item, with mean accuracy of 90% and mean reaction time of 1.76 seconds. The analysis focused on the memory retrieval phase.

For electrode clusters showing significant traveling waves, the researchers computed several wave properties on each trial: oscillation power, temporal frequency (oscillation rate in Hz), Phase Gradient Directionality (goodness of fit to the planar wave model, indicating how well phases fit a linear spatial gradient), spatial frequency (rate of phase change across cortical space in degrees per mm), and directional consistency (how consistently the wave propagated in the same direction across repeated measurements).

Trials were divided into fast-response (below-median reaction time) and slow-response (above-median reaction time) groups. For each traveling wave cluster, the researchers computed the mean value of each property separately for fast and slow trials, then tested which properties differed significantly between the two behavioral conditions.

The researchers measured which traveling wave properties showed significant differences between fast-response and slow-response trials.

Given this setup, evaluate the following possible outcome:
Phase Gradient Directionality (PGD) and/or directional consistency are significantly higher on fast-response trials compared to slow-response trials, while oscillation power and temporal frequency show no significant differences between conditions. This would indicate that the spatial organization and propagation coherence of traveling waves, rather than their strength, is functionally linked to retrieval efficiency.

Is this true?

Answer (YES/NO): NO